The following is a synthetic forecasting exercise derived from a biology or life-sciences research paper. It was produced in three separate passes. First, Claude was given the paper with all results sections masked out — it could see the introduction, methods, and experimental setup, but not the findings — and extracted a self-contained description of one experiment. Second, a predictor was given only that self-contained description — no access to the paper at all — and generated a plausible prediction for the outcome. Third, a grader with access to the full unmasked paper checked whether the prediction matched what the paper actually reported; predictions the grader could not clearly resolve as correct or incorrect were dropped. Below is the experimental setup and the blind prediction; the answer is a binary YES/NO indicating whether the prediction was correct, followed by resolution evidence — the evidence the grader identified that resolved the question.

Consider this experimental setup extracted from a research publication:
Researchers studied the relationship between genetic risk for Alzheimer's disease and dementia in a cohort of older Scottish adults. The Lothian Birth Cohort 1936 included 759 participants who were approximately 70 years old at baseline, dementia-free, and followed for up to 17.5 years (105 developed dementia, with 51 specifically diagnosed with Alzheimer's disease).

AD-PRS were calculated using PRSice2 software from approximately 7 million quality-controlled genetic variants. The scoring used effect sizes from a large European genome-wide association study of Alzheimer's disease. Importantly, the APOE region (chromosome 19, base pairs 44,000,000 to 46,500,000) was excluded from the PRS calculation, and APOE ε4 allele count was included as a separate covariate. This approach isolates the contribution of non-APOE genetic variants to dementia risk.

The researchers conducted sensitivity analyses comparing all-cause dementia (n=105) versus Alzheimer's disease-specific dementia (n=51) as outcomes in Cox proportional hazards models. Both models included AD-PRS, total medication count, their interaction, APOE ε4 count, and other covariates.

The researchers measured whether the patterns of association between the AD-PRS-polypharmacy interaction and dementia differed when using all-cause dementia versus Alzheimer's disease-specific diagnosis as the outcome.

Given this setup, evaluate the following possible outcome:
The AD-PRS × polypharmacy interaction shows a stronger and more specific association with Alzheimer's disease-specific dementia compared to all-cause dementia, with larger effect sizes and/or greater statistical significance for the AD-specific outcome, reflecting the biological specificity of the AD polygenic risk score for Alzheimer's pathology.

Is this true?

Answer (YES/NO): NO